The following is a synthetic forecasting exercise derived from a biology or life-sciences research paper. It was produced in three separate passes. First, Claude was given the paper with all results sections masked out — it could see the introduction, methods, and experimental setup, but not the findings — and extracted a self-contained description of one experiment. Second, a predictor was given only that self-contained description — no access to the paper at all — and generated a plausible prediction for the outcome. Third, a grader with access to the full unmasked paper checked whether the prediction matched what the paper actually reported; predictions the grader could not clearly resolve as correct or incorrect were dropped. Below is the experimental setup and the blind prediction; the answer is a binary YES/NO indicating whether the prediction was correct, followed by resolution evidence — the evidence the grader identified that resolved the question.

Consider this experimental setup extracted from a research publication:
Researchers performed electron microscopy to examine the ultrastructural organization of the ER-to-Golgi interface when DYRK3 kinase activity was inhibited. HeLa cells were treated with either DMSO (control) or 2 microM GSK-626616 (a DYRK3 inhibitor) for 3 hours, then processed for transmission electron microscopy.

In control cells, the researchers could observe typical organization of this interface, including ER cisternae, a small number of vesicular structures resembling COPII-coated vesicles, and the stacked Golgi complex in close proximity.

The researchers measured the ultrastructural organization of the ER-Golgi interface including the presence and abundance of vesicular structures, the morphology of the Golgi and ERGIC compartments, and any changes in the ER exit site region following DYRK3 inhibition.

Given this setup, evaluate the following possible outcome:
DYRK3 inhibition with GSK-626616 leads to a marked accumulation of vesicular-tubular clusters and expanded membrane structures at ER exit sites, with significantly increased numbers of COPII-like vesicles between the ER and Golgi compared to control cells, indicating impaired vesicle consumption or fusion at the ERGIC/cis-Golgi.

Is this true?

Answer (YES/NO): YES